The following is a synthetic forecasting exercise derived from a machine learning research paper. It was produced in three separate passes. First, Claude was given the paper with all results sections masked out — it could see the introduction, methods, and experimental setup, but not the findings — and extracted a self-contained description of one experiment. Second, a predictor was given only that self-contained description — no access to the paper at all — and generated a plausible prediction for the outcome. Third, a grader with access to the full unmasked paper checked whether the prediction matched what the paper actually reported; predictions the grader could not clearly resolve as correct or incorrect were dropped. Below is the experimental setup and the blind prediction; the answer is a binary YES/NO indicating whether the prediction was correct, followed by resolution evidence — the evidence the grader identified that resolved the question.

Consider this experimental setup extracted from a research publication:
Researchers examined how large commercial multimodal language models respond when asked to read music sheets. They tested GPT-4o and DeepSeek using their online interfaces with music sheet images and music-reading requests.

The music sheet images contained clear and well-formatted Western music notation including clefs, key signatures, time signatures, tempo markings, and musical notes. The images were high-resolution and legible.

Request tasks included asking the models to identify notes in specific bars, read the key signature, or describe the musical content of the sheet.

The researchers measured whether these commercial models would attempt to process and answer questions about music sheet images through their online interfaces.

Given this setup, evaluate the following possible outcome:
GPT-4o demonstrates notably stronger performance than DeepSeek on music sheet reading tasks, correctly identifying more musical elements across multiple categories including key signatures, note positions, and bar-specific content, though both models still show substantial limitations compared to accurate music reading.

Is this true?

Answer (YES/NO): NO